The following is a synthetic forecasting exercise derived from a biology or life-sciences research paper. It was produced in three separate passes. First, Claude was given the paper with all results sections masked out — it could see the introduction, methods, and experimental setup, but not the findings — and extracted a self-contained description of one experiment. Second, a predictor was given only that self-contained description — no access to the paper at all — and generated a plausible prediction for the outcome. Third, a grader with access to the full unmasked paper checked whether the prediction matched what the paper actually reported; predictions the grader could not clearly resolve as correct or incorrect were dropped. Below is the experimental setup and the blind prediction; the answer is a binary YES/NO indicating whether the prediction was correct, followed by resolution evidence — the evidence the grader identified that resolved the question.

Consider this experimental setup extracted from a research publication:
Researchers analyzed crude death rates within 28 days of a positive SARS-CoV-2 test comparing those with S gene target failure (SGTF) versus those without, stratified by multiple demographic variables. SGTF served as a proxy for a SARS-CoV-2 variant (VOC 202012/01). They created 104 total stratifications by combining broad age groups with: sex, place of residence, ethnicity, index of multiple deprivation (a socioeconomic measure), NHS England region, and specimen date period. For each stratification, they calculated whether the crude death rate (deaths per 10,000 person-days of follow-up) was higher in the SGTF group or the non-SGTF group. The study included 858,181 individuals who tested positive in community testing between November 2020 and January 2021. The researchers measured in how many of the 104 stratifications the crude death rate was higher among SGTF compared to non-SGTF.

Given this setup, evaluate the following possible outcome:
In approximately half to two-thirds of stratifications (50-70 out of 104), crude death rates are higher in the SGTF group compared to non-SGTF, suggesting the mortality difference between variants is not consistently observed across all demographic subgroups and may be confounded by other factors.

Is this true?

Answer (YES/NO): NO